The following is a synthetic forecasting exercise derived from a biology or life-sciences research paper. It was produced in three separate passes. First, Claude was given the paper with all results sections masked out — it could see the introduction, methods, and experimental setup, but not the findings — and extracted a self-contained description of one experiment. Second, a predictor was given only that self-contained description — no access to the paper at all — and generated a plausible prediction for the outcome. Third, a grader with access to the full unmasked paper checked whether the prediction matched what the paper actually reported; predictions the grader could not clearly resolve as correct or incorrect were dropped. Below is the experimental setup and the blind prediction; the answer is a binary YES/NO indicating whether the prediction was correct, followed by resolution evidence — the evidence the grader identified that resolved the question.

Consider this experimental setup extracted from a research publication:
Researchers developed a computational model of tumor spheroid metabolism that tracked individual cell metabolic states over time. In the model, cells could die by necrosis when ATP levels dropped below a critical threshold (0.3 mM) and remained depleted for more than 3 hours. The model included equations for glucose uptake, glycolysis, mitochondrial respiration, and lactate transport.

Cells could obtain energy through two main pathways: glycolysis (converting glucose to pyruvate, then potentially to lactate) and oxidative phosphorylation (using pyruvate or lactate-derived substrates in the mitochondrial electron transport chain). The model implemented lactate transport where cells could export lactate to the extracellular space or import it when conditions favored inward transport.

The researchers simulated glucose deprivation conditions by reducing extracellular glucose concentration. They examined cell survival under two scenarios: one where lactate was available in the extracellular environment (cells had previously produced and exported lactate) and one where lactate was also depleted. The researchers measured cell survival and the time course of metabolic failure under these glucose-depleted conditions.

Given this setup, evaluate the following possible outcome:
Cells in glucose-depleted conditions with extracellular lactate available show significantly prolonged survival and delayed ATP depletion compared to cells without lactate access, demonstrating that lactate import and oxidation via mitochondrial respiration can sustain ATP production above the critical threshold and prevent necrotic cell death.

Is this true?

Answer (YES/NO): YES